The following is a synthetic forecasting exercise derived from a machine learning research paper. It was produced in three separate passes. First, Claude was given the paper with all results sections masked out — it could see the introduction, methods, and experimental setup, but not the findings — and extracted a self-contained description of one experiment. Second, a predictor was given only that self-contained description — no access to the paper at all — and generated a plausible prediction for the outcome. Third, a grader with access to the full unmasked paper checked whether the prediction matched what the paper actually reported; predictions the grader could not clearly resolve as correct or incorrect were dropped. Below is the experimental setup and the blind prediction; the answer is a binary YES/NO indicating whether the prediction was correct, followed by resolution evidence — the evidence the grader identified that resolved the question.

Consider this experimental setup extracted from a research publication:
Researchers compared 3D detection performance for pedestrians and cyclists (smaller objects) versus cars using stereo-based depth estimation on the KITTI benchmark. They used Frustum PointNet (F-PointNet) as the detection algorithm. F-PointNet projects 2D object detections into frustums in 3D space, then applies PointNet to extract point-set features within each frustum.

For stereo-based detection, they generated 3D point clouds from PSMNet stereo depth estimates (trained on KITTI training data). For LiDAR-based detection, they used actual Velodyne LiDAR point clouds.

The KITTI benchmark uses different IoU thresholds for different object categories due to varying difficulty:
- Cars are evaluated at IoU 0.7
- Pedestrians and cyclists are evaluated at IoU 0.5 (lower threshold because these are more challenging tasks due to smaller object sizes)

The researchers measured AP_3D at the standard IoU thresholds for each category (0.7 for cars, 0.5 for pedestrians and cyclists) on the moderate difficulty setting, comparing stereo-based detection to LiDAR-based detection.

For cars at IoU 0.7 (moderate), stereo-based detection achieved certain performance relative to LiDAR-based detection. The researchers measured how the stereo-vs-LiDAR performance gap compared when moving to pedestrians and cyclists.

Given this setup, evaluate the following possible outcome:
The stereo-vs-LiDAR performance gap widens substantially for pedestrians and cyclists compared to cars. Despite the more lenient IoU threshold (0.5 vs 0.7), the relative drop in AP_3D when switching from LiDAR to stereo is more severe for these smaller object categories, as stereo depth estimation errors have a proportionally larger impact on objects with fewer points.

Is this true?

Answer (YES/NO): NO